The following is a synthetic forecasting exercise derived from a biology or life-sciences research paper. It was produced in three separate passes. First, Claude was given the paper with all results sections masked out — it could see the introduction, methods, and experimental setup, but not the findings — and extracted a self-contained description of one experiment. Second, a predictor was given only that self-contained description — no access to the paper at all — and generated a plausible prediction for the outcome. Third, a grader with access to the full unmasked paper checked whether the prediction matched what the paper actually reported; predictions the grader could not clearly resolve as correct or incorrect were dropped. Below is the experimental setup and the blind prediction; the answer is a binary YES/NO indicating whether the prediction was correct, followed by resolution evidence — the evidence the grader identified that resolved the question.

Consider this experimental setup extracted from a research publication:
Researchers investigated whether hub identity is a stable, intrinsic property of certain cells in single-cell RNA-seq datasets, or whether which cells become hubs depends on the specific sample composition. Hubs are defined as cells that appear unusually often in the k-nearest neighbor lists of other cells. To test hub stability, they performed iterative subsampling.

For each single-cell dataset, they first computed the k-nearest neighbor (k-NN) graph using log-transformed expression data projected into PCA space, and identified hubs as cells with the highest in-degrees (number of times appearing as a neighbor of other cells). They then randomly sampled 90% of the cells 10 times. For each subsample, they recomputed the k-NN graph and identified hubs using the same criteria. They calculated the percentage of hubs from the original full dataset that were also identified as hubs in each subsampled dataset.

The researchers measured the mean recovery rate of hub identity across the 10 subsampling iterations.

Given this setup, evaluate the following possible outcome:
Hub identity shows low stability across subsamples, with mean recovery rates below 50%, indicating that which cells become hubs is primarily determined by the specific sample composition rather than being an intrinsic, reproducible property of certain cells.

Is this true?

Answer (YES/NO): YES